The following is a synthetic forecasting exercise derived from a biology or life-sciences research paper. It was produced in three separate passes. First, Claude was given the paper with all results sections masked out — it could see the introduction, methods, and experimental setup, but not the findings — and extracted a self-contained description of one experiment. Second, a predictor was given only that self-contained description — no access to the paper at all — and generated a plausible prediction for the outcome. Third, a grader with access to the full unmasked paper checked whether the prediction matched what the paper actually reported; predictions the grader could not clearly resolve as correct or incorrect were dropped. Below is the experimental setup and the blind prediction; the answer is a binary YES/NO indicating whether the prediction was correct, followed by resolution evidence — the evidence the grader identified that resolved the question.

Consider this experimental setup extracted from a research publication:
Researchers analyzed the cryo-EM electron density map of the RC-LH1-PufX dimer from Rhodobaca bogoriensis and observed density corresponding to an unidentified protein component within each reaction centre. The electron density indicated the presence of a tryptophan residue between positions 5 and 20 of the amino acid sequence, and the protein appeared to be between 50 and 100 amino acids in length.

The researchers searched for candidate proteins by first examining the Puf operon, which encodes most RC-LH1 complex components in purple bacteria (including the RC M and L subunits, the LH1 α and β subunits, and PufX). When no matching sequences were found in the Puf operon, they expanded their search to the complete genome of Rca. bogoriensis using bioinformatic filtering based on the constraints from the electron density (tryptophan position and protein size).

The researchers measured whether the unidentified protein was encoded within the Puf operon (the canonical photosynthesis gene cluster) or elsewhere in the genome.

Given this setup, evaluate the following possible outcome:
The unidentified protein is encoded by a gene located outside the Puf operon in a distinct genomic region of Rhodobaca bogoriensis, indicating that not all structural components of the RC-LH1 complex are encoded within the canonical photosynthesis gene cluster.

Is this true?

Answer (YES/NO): YES